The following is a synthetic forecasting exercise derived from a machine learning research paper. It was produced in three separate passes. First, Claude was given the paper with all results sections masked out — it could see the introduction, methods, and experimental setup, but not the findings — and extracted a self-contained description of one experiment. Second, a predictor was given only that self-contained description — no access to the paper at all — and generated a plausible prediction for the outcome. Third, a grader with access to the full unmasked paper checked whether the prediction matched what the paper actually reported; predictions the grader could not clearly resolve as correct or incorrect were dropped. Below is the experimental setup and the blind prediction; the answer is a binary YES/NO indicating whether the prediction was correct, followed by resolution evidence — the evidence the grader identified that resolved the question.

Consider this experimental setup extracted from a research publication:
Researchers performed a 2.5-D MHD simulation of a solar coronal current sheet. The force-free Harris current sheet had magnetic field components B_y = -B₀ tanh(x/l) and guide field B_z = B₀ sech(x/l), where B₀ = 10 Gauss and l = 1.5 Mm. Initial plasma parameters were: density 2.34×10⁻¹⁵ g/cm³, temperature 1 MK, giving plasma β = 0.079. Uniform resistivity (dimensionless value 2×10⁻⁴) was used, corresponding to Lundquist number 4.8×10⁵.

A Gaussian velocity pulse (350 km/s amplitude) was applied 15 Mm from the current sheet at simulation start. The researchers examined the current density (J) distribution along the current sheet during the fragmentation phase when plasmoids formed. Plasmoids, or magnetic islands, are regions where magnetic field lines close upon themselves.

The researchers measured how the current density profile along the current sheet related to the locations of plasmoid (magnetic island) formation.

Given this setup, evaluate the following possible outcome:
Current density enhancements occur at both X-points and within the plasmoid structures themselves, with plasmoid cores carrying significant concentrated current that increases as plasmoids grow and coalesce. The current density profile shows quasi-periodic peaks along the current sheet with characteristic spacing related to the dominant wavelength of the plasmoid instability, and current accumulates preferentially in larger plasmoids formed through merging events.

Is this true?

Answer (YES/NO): NO